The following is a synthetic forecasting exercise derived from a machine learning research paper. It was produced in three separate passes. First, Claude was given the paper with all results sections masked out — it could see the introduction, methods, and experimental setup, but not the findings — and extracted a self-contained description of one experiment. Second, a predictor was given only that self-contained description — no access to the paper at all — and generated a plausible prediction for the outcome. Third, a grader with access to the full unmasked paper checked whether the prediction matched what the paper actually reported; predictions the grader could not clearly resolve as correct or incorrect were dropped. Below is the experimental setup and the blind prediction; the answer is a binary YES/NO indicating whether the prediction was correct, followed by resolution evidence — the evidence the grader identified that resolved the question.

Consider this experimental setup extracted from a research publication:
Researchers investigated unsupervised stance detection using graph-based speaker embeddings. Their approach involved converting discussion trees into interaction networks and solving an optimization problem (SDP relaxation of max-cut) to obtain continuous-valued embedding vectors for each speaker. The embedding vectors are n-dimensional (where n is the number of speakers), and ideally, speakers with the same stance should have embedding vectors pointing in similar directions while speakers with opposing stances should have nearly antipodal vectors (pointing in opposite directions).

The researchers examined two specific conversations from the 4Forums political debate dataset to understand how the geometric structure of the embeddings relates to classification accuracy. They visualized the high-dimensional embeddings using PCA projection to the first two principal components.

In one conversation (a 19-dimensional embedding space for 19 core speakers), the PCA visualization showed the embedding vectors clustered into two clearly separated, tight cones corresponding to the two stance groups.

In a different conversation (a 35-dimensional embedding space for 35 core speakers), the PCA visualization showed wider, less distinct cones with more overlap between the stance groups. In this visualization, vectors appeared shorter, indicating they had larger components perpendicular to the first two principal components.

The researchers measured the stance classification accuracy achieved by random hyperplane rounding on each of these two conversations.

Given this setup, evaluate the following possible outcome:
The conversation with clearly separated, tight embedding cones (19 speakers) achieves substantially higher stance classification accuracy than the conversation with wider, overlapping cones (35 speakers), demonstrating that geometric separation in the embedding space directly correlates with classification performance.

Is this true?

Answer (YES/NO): YES